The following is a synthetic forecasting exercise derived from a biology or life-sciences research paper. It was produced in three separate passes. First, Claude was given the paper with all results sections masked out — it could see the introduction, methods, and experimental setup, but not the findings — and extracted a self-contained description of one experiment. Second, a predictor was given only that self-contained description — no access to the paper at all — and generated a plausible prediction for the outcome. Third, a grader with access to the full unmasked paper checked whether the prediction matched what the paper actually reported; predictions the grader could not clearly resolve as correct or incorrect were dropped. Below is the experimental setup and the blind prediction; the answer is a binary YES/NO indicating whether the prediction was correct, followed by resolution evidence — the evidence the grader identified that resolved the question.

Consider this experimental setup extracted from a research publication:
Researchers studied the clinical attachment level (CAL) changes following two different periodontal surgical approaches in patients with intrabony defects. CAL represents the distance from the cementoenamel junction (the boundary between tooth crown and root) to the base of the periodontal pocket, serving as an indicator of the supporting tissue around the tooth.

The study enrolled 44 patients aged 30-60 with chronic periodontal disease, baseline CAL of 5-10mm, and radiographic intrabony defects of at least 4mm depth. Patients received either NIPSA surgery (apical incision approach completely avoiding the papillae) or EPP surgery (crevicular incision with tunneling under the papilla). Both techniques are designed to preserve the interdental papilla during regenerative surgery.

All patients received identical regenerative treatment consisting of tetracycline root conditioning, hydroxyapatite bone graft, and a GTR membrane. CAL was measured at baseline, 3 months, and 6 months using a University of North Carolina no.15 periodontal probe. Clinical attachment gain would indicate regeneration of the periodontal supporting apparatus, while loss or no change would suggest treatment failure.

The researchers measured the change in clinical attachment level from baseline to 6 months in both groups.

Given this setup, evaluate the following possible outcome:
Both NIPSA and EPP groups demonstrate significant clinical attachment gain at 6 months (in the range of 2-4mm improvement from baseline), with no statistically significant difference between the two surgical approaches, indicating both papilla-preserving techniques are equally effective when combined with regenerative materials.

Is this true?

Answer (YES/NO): NO